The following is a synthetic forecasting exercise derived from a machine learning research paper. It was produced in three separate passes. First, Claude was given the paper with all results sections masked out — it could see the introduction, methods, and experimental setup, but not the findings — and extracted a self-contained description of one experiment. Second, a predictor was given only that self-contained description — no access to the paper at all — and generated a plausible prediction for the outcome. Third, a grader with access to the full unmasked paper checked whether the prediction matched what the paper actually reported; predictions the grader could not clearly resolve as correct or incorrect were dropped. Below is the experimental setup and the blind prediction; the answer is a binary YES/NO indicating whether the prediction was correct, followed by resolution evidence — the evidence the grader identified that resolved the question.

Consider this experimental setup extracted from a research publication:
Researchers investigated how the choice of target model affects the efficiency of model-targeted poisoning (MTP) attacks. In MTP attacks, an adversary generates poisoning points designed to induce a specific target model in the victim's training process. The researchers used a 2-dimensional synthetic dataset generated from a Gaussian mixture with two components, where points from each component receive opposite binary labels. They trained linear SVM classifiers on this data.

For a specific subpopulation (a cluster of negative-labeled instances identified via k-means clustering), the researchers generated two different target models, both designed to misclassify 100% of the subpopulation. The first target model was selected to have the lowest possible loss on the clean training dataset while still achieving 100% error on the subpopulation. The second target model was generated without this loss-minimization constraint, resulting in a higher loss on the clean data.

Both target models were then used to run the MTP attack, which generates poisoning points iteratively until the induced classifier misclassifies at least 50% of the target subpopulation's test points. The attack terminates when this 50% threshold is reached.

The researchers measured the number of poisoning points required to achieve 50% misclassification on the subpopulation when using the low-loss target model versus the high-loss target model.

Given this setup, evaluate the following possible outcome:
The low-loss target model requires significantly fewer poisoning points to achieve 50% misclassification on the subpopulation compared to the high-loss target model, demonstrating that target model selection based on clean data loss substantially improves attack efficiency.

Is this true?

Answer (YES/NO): YES